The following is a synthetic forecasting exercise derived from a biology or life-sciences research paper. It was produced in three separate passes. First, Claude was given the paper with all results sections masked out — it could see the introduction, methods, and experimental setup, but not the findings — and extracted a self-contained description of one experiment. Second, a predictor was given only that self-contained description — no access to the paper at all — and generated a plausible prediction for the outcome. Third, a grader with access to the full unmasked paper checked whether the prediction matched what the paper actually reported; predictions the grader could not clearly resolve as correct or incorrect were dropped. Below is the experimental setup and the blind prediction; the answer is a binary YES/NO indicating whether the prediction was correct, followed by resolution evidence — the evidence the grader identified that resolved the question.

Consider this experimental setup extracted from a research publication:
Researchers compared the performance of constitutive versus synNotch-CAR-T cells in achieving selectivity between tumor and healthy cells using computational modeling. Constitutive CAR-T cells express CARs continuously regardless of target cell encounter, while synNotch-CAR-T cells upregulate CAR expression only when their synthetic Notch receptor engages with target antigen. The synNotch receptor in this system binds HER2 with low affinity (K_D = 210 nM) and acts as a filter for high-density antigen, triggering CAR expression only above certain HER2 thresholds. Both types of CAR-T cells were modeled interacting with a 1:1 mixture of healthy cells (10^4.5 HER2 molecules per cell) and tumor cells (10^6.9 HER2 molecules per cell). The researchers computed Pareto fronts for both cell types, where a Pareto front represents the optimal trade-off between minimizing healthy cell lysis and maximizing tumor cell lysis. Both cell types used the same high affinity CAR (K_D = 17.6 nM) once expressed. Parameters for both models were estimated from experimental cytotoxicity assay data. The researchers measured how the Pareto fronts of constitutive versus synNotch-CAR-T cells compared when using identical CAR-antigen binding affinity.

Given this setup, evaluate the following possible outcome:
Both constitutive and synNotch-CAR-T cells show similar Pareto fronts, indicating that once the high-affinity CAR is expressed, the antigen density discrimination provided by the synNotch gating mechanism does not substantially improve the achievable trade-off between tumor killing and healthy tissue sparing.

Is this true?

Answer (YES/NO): NO